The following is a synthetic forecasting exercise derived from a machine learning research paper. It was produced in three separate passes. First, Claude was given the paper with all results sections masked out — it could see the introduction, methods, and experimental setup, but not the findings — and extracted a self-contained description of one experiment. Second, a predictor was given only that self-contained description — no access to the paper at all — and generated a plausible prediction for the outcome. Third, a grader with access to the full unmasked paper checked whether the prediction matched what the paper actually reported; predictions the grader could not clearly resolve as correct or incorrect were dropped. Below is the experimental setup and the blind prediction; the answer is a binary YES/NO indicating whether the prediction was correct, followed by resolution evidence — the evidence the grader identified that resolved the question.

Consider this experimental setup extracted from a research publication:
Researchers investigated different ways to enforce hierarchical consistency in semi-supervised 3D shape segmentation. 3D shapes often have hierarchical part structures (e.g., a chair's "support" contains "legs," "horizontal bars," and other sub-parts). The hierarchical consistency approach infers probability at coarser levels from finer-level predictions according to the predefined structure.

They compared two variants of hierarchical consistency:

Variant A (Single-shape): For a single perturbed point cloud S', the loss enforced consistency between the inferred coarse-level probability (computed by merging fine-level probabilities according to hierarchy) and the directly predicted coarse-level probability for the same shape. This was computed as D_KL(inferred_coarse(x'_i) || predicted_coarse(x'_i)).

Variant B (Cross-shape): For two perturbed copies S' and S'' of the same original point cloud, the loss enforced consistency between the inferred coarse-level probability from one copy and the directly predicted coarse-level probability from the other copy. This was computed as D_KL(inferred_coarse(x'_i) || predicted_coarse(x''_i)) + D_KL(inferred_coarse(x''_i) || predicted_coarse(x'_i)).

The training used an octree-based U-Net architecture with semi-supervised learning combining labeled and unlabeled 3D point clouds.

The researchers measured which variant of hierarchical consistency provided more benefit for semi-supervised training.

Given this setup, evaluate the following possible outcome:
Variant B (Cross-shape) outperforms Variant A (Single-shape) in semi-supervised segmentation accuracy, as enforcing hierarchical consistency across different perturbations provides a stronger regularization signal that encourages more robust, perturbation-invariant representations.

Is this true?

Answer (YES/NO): YES